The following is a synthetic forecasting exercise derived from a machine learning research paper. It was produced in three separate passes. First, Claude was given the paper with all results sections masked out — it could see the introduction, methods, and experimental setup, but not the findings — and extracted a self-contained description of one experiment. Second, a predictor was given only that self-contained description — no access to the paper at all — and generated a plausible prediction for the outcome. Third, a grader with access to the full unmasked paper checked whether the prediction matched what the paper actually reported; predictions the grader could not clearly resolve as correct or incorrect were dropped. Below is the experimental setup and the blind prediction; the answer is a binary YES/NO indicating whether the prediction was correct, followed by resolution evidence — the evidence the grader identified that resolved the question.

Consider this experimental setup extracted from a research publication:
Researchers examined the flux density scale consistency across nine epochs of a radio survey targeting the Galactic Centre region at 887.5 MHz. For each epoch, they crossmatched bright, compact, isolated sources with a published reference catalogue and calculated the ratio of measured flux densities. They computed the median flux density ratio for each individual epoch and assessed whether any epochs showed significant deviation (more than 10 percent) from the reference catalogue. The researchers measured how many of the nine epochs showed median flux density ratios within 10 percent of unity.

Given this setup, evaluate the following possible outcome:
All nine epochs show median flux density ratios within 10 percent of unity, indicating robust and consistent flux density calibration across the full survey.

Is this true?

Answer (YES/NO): YES